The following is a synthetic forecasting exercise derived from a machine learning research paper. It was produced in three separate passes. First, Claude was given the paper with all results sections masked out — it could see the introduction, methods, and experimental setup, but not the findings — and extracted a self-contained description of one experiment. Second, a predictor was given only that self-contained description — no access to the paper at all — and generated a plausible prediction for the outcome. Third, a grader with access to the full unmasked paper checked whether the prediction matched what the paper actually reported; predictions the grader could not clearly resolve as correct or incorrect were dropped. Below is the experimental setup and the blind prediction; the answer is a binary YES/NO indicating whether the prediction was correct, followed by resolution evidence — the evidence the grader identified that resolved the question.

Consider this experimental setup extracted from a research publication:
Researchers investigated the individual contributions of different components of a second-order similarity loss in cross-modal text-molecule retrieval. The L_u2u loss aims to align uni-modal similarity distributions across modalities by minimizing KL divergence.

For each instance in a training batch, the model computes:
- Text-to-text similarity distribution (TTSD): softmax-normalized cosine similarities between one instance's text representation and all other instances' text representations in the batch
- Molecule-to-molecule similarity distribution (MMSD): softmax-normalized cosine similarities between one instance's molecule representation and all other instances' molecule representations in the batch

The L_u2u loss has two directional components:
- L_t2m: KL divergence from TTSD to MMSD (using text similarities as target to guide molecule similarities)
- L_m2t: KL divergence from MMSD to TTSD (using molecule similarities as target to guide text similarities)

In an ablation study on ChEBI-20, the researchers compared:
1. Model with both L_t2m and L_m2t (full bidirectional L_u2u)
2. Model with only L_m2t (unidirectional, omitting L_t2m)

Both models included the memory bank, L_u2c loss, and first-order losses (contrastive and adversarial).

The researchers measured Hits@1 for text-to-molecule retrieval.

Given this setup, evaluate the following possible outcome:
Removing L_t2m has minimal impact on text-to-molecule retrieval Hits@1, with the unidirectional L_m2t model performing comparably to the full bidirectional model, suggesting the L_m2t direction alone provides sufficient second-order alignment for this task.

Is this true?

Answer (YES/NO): NO